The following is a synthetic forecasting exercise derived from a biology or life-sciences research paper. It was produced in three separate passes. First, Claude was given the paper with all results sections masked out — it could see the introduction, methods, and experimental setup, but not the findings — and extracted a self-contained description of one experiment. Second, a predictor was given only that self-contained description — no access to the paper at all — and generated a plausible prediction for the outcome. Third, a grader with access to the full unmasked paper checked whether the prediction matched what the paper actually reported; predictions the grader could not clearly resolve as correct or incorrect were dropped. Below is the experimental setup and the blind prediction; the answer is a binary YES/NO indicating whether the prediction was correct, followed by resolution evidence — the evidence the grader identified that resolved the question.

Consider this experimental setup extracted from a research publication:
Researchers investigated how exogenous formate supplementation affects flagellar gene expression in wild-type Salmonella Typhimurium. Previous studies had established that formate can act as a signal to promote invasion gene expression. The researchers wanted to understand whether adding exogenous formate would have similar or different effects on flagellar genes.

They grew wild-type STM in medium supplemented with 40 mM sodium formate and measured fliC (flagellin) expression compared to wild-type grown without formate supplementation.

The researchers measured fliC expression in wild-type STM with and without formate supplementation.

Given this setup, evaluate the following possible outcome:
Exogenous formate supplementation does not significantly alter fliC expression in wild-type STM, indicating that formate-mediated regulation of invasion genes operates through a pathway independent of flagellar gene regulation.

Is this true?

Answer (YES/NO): NO